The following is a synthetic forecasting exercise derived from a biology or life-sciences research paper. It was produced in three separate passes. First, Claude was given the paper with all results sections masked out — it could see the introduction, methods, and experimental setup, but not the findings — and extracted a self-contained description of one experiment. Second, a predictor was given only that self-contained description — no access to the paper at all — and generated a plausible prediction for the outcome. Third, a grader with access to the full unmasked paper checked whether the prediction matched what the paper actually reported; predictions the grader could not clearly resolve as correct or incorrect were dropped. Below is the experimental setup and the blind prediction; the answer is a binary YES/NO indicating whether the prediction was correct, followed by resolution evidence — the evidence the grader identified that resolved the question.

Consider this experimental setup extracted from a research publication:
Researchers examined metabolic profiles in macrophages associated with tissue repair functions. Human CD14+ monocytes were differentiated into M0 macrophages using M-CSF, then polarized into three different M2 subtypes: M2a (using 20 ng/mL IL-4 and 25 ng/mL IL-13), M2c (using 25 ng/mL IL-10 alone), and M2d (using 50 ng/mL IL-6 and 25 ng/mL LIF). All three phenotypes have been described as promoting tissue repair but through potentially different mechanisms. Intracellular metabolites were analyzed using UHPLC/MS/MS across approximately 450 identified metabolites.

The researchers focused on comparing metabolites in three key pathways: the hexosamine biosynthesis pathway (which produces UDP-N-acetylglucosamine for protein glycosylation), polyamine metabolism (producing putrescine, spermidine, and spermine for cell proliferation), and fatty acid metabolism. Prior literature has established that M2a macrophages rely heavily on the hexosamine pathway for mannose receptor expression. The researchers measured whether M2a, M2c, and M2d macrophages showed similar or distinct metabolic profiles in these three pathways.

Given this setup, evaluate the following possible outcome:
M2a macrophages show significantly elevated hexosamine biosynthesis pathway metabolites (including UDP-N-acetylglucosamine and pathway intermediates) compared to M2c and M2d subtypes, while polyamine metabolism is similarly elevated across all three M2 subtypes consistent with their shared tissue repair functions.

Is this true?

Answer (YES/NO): NO